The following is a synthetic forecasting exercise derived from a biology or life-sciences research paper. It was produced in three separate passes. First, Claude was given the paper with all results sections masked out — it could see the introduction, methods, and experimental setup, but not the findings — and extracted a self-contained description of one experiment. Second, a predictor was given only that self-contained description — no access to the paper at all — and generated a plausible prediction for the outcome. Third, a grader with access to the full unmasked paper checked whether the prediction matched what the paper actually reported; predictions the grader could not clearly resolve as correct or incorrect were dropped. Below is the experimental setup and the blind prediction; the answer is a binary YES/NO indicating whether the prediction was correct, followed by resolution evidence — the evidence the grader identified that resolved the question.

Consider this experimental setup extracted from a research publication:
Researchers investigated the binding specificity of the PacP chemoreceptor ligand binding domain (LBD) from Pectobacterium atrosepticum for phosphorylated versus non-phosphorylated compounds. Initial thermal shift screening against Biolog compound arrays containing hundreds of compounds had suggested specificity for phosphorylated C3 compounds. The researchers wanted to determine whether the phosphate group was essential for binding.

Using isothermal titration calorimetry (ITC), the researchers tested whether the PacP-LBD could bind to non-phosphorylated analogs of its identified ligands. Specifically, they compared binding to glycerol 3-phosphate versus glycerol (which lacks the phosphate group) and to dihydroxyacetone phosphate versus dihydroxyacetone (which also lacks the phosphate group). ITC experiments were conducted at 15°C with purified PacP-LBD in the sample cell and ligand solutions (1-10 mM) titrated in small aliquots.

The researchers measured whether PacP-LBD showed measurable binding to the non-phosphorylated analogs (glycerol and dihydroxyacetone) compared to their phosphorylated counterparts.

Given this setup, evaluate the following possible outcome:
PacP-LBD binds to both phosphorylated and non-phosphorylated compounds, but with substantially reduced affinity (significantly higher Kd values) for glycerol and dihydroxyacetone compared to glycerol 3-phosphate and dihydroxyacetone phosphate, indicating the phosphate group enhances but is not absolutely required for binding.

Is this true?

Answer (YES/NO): NO